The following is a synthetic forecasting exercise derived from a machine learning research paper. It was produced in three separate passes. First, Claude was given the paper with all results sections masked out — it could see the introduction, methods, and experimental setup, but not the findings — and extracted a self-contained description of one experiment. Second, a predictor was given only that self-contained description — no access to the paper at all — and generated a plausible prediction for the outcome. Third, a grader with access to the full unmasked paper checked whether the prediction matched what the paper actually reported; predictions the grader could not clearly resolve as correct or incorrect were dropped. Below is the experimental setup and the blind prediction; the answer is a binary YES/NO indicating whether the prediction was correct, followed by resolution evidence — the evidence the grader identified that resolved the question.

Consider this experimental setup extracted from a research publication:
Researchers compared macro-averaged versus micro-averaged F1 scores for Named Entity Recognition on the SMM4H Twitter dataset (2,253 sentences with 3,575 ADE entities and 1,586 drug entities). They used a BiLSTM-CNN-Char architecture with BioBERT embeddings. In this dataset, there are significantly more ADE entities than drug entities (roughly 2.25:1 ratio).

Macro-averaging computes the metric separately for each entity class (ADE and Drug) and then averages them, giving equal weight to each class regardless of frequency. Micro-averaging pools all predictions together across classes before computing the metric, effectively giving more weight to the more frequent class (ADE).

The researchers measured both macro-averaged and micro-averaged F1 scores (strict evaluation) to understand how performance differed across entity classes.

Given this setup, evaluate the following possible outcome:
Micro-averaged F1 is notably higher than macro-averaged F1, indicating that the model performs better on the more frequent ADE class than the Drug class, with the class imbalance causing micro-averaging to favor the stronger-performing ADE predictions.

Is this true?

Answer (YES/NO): NO